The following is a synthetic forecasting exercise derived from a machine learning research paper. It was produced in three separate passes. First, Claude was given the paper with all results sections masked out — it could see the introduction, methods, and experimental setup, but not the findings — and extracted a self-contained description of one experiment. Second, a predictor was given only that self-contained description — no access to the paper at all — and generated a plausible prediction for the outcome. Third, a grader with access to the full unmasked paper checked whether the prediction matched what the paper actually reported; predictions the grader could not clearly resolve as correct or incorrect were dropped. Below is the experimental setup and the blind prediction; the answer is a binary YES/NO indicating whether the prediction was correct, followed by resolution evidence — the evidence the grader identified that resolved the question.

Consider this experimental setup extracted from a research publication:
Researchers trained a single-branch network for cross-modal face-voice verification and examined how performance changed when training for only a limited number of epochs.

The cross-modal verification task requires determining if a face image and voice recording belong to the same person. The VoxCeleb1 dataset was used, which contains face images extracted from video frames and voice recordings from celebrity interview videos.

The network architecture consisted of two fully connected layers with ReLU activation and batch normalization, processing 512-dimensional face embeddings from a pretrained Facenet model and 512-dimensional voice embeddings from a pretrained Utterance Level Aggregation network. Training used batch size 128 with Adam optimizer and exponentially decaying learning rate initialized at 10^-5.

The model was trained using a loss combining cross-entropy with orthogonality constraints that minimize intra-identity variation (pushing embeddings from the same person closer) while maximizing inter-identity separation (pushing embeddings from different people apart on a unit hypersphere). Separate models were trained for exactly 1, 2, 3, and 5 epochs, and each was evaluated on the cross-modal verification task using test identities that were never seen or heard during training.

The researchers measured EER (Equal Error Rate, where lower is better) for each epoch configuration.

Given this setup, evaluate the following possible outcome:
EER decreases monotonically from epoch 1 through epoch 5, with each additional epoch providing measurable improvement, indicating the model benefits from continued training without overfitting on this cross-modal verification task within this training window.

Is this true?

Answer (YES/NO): NO